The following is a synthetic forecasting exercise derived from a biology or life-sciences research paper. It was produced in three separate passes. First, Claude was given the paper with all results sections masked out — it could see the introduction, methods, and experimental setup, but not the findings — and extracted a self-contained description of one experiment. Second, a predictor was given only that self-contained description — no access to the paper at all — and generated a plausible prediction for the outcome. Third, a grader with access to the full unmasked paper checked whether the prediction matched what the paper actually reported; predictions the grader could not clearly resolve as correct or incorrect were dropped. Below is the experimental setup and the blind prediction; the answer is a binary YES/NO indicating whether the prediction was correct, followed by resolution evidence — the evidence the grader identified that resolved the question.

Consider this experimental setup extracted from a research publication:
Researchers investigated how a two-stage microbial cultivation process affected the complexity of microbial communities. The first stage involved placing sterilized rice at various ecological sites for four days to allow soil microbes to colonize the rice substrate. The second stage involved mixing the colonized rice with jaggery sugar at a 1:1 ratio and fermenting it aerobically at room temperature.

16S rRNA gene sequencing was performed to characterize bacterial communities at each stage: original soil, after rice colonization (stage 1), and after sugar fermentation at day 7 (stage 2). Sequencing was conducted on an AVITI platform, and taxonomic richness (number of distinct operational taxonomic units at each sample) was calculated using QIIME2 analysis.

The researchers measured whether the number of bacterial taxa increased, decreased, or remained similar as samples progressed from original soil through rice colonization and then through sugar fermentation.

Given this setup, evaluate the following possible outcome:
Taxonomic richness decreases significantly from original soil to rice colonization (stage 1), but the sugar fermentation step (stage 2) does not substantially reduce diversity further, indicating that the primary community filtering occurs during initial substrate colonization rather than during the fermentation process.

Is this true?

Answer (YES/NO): NO